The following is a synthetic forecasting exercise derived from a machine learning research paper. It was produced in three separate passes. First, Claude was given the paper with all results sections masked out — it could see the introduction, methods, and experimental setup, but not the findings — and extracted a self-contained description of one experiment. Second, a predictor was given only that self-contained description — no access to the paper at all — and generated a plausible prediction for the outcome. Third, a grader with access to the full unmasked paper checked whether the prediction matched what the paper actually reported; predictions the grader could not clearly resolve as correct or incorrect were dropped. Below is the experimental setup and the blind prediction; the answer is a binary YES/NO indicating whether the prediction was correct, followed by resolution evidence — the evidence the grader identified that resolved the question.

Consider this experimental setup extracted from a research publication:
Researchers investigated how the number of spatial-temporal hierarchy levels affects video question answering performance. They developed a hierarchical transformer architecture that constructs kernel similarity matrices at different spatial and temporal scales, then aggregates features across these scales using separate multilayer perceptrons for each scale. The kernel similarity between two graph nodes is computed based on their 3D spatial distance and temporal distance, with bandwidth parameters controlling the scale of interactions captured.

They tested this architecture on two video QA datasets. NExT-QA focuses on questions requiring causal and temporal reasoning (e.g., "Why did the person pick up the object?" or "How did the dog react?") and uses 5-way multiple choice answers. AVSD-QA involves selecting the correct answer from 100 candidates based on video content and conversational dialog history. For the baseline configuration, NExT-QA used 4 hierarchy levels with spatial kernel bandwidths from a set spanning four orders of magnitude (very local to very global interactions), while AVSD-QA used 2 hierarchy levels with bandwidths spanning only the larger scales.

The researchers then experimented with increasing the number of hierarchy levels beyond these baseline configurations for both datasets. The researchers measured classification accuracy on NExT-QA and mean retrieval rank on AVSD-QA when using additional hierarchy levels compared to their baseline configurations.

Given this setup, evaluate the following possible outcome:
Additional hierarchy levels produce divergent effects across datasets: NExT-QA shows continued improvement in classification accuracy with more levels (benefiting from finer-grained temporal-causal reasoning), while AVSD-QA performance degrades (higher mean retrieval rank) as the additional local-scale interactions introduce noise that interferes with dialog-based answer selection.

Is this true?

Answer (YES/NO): NO